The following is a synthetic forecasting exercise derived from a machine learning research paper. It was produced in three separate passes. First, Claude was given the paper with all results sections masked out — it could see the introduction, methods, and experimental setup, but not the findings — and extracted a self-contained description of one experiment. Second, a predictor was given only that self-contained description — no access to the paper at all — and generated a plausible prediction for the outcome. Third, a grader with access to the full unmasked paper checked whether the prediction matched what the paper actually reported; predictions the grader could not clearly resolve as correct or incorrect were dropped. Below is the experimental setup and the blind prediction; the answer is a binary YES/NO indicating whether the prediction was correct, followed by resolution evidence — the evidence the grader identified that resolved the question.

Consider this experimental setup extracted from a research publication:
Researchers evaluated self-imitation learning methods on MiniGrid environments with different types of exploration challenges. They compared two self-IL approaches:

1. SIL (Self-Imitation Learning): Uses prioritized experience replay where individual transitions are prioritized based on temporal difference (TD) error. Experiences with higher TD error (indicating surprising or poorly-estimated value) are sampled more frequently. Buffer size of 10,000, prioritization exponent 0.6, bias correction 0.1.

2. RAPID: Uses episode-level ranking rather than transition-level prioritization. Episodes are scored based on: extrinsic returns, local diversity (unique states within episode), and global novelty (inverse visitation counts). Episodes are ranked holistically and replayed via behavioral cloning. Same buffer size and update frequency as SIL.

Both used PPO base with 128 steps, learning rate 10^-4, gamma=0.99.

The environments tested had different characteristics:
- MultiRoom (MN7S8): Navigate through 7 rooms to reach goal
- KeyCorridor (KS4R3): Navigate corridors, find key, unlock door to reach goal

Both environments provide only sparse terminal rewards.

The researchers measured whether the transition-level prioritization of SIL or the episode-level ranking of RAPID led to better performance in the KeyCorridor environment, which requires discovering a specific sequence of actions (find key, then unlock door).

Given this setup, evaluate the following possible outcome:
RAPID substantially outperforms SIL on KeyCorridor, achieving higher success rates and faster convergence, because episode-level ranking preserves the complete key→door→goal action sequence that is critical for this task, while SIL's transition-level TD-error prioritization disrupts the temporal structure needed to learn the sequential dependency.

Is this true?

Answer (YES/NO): YES